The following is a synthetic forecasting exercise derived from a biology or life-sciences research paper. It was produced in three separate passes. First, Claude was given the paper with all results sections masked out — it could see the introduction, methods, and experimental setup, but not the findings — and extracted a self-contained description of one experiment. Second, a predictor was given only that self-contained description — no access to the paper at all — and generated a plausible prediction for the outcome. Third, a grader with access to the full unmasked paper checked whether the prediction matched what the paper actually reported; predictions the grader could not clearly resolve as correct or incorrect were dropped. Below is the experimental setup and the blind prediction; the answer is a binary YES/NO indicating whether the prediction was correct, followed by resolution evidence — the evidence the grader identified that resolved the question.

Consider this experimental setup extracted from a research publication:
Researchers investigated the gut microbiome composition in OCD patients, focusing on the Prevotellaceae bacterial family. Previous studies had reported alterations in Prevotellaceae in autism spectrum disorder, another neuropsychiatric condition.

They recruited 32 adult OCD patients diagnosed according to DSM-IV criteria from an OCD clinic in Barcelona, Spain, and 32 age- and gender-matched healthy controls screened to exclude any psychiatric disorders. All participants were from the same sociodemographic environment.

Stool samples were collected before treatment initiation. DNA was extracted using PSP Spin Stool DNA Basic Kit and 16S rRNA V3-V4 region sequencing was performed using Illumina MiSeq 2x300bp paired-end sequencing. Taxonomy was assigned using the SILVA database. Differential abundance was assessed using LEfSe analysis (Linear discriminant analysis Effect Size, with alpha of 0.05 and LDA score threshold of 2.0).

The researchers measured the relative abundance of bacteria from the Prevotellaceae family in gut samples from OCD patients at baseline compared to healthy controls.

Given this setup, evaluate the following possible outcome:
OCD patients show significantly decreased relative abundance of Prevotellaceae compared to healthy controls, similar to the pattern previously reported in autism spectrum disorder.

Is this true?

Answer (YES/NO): YES